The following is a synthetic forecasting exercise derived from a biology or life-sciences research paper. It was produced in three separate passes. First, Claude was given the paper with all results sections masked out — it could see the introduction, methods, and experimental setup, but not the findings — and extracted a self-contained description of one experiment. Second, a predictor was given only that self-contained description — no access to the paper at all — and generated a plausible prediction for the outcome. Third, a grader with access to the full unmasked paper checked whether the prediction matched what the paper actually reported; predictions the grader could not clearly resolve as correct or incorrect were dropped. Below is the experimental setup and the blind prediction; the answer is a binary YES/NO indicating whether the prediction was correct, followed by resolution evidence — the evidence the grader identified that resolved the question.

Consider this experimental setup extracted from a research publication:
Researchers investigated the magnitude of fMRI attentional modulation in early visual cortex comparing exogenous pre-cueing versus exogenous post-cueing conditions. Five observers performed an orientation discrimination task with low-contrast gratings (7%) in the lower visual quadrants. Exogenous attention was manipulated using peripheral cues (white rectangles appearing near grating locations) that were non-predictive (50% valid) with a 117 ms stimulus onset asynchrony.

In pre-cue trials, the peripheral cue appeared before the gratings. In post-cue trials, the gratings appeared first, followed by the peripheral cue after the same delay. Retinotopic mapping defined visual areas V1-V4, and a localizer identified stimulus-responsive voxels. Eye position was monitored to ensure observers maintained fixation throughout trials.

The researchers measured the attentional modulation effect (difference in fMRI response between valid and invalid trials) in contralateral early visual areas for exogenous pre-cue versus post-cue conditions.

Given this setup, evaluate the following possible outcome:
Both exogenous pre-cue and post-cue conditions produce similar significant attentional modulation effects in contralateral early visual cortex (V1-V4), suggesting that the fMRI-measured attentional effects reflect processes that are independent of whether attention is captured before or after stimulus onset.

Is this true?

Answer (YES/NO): NO